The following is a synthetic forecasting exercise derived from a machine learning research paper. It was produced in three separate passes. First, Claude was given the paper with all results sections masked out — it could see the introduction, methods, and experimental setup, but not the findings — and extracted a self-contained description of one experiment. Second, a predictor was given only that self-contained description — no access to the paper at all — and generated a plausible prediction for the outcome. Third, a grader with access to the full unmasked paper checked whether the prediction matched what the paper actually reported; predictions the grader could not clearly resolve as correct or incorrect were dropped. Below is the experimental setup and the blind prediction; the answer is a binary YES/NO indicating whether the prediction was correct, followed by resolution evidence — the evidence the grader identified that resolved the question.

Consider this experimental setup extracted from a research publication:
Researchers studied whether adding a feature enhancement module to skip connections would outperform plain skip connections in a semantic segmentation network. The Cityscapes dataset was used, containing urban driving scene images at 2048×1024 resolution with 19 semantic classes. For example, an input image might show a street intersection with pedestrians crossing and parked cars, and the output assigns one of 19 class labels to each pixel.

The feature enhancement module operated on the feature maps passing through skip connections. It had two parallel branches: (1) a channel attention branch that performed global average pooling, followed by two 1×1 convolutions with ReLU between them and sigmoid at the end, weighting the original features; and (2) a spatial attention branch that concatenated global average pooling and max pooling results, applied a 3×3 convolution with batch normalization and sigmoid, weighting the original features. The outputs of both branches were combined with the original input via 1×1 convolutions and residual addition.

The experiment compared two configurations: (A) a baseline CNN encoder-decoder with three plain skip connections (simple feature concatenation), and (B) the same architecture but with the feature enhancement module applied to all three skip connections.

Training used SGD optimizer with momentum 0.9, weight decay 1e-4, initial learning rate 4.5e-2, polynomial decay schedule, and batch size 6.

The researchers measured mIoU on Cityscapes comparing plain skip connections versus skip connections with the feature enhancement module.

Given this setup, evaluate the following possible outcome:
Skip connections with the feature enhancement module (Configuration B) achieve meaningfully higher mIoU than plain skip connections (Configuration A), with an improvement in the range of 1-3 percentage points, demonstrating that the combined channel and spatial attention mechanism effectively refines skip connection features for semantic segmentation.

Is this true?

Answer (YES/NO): NO